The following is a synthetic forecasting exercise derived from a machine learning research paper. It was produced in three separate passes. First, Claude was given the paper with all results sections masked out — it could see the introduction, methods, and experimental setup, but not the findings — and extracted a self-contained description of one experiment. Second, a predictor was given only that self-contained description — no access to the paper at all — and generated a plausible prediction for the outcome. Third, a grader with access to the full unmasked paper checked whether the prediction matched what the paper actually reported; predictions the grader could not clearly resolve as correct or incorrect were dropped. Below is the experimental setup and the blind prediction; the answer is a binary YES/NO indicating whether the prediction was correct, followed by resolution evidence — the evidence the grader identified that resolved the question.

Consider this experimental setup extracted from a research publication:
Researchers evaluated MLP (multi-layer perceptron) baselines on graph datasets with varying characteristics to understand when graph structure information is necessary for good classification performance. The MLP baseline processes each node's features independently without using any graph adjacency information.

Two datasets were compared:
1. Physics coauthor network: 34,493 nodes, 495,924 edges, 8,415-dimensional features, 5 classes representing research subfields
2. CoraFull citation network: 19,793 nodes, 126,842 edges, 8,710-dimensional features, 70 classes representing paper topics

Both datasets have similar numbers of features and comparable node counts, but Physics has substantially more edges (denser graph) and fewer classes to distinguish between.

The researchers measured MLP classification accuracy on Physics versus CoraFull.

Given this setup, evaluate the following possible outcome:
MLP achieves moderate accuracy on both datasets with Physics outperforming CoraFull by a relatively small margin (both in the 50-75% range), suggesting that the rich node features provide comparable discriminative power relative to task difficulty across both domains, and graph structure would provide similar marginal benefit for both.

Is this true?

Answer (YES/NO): NO